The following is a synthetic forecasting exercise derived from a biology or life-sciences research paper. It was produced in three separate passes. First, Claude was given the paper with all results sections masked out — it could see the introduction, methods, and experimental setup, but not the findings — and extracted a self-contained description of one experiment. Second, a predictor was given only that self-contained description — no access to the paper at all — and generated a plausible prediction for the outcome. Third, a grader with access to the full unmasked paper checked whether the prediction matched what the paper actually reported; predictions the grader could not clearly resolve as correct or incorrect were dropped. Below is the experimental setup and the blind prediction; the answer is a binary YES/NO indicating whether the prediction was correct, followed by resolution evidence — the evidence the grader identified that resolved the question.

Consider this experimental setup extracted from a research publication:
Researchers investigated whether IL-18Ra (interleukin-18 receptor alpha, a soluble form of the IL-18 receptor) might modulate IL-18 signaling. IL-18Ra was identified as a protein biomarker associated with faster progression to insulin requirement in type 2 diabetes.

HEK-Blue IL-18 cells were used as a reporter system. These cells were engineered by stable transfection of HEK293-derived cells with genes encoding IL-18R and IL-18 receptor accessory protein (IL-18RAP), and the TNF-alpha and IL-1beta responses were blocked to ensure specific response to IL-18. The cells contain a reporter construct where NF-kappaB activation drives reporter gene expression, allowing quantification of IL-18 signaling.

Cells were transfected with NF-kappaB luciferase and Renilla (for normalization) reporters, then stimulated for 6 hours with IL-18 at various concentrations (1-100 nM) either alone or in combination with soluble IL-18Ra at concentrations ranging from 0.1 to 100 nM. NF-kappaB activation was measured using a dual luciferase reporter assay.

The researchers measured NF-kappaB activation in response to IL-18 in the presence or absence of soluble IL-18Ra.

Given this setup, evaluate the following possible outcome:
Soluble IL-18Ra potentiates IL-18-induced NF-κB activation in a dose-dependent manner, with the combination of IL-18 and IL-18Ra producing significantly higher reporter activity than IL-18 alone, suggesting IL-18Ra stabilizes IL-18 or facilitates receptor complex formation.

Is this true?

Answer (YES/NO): NO